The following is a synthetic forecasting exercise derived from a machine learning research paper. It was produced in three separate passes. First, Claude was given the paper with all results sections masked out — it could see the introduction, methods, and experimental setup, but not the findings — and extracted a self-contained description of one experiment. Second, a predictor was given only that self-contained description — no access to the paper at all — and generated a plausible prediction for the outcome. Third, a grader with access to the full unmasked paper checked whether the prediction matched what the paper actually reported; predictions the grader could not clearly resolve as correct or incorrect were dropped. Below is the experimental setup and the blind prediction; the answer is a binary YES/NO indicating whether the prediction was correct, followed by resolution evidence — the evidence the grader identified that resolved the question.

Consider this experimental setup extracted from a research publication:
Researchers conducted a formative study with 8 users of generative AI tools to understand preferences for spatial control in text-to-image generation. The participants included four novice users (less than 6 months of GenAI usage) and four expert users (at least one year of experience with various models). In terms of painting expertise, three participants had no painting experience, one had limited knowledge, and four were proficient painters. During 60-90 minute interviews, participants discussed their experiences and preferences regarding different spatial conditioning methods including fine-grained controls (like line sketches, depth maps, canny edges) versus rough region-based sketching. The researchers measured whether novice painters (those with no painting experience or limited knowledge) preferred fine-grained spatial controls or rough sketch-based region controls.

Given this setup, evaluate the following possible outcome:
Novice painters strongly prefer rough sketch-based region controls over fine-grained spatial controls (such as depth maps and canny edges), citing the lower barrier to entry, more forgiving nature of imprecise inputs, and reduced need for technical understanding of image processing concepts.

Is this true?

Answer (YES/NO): YES